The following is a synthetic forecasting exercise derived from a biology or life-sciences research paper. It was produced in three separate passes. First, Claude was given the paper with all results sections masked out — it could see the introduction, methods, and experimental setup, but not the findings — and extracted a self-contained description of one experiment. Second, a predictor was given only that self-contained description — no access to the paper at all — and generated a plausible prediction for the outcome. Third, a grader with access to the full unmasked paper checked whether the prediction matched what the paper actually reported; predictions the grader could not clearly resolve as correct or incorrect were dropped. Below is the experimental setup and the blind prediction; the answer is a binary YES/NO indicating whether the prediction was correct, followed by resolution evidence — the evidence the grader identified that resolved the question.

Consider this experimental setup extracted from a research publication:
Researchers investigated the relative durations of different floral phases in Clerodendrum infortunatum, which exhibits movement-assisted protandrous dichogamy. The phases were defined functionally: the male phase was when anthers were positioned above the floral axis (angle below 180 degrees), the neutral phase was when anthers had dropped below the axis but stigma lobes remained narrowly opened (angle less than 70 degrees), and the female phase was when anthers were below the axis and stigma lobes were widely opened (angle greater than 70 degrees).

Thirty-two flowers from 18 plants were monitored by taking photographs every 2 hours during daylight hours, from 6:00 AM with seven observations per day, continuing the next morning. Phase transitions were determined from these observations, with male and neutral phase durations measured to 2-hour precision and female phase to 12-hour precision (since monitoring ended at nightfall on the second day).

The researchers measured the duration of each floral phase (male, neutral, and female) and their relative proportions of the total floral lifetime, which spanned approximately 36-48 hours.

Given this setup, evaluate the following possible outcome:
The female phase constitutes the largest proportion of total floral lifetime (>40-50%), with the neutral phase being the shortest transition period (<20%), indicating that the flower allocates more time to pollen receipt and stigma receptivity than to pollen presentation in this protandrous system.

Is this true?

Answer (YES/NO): YES